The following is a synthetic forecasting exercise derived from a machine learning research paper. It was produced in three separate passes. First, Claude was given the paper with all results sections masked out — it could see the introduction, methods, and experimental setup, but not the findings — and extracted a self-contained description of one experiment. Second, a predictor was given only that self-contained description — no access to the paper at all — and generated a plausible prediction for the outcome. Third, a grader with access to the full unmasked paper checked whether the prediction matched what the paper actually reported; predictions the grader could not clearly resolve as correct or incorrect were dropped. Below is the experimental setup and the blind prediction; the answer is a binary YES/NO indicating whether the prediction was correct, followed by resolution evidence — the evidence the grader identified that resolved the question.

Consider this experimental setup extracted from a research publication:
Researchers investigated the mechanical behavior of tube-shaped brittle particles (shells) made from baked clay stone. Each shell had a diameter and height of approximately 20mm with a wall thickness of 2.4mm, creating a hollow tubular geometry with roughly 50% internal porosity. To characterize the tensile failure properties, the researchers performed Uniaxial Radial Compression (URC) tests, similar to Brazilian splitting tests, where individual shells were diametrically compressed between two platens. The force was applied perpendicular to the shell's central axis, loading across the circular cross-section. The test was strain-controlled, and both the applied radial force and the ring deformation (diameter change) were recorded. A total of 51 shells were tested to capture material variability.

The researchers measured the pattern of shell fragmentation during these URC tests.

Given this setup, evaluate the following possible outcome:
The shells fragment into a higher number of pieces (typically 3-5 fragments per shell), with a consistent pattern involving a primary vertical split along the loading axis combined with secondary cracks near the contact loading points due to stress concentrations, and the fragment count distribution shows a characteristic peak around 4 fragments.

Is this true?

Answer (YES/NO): NO